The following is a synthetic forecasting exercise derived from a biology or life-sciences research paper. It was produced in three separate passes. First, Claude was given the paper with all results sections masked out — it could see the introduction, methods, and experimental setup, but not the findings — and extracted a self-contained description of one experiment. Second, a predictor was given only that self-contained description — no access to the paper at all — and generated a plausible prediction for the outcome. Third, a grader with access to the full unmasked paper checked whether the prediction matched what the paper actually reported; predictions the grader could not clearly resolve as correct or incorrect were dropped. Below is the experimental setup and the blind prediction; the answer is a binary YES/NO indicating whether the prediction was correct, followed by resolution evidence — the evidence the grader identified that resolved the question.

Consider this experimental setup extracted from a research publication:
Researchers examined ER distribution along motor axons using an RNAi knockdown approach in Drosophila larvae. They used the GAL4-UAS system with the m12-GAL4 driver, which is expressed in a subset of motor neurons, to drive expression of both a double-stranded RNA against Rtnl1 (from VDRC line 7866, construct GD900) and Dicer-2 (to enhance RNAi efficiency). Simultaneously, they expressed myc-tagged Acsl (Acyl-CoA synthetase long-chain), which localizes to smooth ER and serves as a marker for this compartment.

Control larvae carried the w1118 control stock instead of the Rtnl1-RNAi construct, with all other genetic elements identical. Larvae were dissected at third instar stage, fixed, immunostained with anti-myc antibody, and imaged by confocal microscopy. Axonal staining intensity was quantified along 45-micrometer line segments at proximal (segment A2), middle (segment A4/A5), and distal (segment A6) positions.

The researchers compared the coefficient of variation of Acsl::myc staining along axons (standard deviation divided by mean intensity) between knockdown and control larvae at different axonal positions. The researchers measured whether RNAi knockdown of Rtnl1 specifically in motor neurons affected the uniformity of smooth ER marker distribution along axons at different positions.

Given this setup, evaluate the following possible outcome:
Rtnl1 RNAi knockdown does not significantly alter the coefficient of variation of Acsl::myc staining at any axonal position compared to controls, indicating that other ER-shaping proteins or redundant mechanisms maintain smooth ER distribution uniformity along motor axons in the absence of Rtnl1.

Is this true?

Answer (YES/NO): NO